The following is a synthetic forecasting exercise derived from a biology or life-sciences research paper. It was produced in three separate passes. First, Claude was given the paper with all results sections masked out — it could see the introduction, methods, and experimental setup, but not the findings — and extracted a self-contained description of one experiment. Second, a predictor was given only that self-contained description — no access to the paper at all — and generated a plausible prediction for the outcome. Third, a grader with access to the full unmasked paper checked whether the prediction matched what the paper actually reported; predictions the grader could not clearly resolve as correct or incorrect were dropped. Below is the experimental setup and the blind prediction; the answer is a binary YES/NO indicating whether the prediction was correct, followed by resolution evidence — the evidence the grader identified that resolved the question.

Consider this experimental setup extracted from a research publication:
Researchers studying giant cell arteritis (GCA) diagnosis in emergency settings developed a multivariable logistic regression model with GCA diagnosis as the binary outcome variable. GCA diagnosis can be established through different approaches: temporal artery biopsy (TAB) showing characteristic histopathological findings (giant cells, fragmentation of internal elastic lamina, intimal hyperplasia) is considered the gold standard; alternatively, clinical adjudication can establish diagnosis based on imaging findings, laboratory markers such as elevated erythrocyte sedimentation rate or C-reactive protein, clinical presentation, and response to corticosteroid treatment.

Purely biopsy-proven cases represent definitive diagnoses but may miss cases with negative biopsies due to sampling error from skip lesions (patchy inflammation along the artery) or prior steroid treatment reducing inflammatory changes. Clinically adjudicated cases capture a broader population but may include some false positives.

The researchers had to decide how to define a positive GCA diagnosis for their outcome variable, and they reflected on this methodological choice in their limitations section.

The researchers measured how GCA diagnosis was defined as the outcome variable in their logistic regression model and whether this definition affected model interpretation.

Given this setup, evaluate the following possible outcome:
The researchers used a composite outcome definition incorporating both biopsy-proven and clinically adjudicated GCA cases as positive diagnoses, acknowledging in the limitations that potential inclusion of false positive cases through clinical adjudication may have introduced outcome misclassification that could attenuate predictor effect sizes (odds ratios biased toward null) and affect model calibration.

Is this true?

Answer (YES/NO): NO